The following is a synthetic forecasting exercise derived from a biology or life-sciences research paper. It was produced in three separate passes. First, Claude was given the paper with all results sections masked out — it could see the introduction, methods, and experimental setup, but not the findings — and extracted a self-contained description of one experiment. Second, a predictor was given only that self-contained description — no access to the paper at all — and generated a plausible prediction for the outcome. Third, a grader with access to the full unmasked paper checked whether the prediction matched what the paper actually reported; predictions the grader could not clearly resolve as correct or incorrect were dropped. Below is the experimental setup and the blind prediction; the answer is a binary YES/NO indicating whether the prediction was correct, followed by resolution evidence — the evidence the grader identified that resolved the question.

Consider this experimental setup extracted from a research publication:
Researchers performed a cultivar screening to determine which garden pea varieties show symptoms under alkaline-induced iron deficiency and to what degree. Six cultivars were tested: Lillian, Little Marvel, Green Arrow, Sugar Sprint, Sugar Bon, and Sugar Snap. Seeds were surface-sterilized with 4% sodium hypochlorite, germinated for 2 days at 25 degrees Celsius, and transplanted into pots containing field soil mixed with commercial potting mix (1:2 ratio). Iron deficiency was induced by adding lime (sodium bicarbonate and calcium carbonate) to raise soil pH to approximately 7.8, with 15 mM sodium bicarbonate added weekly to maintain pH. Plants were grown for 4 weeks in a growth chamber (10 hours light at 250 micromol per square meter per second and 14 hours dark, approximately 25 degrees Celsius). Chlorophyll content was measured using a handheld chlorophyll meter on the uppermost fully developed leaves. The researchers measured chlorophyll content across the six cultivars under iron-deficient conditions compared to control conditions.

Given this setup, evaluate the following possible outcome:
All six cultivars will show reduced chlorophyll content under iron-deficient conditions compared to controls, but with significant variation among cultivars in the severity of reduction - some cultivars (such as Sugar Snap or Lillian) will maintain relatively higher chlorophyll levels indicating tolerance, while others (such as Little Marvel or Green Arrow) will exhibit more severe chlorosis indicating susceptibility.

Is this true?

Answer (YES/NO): NO